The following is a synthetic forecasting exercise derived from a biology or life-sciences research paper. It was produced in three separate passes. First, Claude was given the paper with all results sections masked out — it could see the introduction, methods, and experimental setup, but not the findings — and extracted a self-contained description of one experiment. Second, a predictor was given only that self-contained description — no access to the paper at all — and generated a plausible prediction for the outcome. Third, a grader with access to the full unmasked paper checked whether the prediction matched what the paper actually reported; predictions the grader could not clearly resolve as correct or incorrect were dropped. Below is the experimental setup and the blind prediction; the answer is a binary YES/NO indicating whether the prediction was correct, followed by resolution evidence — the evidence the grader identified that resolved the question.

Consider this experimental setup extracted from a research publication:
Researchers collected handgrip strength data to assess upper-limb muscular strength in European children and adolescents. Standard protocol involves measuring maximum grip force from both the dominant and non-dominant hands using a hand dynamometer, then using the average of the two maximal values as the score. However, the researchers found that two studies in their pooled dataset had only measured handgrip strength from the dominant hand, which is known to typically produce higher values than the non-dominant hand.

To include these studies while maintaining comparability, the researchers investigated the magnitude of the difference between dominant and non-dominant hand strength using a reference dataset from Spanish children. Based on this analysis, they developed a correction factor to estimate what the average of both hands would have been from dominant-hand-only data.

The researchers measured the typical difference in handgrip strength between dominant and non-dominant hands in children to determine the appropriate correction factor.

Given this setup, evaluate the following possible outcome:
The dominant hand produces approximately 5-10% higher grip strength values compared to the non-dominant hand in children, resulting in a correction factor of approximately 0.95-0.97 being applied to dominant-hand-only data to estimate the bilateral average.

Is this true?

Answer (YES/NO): NO